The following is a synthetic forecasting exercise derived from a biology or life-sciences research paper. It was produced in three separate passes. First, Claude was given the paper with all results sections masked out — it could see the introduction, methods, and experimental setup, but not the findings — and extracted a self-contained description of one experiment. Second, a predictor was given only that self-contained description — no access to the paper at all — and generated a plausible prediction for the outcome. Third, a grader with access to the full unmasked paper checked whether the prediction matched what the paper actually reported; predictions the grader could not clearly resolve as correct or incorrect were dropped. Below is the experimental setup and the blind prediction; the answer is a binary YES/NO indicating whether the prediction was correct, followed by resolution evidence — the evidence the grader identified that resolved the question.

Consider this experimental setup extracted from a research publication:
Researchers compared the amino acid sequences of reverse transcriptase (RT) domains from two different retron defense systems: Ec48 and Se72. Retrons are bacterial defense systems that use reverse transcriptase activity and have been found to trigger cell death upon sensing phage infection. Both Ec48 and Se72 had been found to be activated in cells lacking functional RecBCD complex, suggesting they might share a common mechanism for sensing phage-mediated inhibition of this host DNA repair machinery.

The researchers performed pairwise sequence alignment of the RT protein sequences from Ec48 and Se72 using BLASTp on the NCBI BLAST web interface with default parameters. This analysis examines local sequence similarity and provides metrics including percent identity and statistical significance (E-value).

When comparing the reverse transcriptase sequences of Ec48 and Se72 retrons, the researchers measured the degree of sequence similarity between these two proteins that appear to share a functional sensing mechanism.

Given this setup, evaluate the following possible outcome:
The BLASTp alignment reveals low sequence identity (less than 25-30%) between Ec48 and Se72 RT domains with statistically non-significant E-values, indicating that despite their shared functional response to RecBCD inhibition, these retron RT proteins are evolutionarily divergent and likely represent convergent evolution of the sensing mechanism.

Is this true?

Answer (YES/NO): NO